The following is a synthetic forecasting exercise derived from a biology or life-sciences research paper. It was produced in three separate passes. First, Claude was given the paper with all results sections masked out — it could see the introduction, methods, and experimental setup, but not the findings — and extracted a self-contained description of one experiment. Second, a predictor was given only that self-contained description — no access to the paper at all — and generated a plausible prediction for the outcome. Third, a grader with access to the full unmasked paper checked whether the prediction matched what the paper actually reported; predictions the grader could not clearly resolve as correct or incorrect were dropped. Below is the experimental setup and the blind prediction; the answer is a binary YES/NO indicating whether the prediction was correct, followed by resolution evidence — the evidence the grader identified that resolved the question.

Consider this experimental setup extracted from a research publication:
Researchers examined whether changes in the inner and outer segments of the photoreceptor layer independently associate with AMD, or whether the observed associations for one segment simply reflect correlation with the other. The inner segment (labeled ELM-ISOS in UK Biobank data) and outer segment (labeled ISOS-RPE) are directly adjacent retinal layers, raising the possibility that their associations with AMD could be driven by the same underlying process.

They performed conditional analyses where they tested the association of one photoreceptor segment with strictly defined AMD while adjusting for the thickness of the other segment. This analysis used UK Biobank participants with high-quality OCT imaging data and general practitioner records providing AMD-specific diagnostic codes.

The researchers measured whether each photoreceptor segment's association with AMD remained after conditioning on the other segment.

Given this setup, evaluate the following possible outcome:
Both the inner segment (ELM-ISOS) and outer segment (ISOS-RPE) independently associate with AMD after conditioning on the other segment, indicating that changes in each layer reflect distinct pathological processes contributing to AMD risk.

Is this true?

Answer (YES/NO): YES